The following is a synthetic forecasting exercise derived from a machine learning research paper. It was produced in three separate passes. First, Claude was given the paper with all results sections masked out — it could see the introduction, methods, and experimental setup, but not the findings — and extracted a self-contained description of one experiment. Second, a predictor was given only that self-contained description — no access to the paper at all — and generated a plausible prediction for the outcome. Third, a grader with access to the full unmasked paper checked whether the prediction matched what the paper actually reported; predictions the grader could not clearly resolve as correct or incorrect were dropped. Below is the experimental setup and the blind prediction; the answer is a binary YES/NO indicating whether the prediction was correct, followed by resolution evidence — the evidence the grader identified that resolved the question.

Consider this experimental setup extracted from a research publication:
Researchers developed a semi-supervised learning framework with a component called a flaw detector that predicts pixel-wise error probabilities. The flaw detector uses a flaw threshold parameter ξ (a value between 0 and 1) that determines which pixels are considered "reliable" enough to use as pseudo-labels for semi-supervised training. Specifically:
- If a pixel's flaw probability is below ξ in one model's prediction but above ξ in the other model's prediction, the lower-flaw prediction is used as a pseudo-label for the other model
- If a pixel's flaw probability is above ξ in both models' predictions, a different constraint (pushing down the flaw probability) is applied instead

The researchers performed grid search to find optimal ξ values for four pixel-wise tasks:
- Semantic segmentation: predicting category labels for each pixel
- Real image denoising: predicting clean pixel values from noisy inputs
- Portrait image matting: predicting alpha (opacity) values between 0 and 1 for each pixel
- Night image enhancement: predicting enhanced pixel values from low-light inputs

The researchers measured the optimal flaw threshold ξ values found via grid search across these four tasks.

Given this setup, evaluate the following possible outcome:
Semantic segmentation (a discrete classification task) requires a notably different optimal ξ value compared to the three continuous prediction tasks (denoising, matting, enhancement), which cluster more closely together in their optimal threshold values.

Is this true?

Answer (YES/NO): NO